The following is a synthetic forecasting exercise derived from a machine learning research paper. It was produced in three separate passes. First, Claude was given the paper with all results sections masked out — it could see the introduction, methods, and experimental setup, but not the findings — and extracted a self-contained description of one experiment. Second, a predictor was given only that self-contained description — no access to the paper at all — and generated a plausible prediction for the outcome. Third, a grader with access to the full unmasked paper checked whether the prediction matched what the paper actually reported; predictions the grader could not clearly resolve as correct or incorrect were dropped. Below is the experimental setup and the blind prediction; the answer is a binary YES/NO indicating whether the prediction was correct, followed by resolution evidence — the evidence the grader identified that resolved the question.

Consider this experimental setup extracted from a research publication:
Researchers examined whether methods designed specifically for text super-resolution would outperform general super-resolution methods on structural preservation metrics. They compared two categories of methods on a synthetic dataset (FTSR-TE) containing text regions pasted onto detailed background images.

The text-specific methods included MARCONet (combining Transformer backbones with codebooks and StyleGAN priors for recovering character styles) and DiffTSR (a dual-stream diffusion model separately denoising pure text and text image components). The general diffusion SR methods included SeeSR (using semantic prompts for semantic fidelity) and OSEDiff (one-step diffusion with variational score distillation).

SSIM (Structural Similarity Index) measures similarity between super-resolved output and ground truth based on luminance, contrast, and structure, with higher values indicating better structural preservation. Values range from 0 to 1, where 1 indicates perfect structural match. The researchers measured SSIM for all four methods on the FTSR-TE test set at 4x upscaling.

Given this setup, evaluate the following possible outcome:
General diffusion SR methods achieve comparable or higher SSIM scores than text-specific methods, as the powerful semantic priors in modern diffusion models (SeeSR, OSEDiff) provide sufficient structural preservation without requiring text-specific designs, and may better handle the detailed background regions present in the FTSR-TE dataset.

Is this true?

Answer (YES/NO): YES